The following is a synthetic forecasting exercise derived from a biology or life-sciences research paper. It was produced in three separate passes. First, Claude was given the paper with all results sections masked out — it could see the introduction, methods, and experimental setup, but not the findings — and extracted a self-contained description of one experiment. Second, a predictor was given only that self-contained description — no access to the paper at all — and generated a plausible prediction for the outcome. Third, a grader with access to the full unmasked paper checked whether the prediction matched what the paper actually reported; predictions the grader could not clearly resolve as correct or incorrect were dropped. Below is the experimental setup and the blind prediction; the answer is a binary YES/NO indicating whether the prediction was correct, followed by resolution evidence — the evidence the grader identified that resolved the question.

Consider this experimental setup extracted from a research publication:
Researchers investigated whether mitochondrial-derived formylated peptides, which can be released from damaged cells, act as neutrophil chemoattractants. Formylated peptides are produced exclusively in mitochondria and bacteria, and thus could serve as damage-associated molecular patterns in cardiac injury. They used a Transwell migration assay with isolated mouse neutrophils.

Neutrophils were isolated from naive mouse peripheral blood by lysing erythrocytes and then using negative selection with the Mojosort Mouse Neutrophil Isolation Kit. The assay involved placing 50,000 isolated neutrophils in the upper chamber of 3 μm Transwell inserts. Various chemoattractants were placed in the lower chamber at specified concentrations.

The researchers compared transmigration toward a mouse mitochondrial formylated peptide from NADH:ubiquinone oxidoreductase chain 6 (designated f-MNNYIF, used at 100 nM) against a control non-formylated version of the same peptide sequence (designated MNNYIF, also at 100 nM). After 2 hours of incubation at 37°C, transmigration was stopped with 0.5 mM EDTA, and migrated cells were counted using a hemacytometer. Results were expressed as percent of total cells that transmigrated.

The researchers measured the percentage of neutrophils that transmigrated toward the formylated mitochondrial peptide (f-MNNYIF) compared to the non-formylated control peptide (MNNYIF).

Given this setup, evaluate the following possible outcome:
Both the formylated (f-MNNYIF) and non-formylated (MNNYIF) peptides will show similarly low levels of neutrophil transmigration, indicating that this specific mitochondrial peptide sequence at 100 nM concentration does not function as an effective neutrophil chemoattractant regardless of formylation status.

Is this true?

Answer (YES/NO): NO